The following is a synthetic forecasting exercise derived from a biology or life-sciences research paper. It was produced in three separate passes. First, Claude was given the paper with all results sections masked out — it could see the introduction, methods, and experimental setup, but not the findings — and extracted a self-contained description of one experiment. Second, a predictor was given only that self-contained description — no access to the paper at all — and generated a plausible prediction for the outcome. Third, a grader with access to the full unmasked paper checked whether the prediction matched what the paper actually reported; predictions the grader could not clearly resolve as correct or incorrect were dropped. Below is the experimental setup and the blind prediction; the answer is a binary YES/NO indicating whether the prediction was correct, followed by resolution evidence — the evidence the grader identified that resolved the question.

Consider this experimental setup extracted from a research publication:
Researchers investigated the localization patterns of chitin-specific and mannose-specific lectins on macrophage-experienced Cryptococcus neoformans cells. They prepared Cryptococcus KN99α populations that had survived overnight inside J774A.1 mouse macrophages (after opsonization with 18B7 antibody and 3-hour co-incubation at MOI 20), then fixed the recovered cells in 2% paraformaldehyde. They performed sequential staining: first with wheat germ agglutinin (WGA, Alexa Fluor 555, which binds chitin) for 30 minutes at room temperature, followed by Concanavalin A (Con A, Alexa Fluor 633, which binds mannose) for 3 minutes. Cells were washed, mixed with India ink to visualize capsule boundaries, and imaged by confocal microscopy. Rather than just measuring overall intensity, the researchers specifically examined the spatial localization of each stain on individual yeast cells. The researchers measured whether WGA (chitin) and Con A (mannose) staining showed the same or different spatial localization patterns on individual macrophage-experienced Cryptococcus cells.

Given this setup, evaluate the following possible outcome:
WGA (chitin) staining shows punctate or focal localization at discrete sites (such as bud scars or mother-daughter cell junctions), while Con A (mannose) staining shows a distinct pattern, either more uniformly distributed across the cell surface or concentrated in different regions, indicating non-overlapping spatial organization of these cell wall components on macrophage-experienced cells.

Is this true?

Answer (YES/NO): NO